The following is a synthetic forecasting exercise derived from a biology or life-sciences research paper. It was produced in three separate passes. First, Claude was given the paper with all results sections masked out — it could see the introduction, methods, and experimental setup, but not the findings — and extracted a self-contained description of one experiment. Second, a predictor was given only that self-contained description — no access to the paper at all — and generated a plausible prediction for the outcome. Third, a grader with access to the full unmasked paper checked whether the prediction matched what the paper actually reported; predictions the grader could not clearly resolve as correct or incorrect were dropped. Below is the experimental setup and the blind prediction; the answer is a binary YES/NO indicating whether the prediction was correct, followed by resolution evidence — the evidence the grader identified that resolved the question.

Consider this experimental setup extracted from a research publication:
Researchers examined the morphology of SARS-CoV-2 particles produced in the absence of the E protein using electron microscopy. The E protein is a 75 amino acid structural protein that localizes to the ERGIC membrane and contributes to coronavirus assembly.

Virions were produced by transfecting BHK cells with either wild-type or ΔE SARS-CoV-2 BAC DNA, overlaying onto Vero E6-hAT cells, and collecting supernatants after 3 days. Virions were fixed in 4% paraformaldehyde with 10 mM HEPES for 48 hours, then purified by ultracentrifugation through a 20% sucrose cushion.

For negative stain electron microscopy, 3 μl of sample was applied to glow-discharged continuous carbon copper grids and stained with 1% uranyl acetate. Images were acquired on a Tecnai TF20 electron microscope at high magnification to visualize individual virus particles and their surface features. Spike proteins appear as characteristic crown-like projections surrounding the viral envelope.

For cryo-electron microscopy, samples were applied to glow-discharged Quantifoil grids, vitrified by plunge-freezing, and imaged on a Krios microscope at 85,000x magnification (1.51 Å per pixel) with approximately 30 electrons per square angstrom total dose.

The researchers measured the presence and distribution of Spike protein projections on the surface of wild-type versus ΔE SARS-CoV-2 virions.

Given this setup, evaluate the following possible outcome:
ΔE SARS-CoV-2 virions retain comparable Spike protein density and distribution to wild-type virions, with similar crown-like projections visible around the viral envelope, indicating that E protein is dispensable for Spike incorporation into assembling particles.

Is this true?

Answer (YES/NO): NO